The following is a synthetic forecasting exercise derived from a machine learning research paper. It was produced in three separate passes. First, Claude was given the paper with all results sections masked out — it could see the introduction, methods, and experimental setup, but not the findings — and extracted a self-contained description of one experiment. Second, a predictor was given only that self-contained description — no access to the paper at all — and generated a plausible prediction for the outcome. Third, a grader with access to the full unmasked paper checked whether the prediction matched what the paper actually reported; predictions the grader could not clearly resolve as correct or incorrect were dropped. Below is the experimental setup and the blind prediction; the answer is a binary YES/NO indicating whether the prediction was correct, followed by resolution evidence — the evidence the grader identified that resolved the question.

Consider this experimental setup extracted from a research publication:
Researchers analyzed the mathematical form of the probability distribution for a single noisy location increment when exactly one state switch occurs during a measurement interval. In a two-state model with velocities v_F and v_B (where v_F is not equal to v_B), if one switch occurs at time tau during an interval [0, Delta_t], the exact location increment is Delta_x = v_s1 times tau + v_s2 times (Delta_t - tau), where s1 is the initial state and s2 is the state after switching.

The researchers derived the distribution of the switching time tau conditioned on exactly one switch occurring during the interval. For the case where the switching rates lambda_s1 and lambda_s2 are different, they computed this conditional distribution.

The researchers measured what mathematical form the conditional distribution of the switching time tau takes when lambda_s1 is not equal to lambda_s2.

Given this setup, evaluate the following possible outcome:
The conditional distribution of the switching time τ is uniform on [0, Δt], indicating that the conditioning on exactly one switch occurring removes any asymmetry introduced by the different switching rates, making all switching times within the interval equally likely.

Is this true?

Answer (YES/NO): NO